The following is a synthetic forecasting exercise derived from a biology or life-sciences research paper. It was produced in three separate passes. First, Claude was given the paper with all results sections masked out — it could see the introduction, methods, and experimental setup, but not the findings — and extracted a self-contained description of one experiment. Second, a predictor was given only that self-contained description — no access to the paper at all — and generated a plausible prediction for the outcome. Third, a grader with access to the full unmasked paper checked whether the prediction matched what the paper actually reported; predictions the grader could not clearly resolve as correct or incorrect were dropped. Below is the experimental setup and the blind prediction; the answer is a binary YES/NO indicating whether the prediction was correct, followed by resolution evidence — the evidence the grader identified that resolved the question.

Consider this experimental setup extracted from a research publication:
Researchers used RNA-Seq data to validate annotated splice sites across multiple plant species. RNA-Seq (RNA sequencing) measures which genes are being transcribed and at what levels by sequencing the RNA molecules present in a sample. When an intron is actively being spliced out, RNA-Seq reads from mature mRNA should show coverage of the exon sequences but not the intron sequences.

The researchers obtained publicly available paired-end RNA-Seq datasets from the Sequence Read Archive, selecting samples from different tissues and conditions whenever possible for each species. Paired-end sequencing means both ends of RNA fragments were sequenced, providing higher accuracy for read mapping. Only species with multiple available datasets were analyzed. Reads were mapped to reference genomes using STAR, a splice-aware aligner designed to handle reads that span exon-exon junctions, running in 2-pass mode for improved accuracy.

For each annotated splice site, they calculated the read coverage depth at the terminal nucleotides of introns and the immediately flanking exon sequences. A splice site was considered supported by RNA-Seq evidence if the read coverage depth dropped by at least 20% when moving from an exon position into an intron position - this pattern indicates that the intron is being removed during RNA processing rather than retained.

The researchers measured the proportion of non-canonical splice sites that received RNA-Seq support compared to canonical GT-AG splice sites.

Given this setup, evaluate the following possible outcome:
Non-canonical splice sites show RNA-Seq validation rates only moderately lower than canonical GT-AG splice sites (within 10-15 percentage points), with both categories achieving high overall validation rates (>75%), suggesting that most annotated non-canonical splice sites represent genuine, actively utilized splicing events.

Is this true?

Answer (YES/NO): NO